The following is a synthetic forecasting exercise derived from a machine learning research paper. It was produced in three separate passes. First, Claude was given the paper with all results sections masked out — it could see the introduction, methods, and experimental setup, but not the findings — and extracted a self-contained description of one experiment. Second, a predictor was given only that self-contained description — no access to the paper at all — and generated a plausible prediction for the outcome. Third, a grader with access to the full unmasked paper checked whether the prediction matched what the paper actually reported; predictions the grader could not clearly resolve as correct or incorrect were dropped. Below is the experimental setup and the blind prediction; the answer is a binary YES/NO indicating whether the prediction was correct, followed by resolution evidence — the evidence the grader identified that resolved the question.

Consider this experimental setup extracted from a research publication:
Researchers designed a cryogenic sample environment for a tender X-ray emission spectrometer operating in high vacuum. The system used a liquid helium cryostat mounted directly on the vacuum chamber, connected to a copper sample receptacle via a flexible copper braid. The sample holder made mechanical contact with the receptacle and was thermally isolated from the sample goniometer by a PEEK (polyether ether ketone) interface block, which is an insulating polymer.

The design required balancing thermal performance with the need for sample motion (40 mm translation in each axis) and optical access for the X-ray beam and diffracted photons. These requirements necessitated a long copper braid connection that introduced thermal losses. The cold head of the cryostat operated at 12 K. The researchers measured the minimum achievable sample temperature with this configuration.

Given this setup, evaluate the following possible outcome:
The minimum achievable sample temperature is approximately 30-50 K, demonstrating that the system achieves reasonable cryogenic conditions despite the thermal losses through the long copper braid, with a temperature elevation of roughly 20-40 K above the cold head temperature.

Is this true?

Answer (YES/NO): NO